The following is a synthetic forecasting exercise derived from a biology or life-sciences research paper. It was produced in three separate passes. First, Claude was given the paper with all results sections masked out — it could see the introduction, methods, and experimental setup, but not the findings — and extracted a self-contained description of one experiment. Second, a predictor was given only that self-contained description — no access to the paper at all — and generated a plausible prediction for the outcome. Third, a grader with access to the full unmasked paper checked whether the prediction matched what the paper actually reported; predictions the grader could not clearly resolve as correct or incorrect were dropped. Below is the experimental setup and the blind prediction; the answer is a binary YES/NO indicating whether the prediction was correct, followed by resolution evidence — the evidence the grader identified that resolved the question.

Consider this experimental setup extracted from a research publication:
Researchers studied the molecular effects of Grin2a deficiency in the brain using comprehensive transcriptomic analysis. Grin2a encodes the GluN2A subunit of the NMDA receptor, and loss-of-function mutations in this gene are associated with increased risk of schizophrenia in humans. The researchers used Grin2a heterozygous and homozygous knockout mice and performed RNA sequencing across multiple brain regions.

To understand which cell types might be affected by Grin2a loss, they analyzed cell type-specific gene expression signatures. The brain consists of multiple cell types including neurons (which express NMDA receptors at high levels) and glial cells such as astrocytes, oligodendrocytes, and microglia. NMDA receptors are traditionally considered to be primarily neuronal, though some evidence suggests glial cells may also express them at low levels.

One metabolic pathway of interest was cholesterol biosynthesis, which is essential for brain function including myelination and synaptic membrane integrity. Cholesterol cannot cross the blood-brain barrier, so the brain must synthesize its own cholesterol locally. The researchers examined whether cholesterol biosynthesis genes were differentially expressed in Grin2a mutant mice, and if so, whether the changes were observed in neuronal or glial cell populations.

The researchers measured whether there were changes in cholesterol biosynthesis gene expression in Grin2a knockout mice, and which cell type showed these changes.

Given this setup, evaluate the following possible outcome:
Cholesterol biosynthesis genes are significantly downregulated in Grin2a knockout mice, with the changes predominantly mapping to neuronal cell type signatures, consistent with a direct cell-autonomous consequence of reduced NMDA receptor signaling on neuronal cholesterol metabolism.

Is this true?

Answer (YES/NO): NO